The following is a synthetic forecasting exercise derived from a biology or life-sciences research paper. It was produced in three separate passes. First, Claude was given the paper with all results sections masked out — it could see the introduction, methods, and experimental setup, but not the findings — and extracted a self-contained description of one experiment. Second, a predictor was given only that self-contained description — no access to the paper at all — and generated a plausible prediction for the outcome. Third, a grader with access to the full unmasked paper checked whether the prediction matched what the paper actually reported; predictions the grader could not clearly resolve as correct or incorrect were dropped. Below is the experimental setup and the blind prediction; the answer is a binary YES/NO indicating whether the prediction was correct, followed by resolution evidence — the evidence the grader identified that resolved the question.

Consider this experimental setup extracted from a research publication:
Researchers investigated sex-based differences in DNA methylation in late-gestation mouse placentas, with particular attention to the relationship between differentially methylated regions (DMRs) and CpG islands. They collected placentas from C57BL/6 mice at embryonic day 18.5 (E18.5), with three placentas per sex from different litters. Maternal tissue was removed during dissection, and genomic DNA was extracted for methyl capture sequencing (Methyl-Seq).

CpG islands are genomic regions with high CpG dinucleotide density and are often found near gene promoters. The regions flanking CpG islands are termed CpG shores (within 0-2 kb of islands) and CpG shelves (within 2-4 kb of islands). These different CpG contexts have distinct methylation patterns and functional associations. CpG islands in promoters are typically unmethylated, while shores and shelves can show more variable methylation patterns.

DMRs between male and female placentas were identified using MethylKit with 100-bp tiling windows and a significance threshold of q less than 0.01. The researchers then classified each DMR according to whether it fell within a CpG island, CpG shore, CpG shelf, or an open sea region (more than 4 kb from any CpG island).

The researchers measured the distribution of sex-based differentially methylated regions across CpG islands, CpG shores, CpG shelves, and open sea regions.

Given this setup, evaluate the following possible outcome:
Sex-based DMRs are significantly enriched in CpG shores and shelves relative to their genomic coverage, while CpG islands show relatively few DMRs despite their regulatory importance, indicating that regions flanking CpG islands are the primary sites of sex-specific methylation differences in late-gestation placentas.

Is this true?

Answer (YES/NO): NO